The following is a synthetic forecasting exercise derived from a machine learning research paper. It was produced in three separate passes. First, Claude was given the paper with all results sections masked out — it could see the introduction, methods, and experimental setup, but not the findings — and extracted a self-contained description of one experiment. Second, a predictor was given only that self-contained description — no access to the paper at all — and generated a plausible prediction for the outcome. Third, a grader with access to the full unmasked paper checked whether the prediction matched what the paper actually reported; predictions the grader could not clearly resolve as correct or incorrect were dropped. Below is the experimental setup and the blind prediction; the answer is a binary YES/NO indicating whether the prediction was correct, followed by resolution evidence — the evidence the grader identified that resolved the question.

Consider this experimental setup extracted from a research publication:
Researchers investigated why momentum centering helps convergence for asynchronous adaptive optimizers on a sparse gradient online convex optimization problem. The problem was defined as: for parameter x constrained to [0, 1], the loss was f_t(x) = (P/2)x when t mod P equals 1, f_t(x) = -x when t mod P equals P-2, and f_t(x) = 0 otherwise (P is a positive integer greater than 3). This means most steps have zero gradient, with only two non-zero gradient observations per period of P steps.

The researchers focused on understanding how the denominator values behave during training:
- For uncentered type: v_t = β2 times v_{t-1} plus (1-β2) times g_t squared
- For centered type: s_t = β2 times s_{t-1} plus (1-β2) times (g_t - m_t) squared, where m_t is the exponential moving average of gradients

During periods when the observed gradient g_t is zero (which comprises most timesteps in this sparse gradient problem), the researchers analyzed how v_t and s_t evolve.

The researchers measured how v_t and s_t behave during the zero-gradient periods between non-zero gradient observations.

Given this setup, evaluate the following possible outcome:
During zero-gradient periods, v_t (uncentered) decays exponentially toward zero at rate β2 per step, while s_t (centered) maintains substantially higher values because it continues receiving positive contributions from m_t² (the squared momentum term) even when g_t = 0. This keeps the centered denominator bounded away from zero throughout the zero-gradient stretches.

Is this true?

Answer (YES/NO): YES